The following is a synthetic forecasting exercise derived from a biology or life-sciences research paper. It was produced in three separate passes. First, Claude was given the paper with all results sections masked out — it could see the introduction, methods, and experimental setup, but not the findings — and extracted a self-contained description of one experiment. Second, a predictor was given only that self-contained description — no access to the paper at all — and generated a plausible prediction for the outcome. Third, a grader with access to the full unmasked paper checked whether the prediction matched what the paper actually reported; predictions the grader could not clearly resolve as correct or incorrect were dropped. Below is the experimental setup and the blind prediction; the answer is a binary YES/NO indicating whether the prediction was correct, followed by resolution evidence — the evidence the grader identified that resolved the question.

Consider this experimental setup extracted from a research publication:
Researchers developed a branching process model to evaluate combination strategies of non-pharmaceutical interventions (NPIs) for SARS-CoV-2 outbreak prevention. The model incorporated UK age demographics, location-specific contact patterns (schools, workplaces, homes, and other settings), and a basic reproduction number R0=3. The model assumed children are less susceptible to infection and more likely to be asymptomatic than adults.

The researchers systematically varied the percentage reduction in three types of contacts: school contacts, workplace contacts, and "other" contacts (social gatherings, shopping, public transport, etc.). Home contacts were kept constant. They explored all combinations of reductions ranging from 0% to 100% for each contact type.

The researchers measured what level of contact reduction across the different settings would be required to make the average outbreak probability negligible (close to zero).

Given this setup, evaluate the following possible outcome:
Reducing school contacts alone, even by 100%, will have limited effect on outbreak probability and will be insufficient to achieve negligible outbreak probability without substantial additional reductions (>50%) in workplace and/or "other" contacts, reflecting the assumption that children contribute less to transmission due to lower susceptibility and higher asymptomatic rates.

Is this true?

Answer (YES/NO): YES